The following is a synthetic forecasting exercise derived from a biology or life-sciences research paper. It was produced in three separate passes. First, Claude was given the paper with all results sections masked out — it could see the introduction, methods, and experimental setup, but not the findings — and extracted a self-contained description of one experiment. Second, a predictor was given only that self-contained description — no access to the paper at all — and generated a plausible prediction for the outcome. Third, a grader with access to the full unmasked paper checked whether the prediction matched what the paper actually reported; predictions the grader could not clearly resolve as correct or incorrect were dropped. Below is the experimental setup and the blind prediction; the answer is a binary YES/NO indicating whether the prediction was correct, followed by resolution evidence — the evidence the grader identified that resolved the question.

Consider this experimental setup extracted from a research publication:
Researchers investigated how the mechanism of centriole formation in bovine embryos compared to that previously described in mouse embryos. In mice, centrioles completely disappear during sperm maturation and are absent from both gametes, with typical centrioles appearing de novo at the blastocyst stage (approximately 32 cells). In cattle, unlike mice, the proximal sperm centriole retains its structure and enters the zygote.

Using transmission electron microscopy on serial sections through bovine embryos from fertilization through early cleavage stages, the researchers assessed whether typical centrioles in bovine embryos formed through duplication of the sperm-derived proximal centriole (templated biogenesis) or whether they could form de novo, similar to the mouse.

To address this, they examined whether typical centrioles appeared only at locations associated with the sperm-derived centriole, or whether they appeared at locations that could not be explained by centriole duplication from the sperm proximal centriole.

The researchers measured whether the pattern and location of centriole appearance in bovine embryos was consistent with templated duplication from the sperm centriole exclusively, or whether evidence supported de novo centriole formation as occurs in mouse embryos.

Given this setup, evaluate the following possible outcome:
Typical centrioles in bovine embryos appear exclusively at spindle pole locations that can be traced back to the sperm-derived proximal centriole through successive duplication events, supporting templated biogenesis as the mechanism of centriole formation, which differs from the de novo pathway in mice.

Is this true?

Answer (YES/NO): NO